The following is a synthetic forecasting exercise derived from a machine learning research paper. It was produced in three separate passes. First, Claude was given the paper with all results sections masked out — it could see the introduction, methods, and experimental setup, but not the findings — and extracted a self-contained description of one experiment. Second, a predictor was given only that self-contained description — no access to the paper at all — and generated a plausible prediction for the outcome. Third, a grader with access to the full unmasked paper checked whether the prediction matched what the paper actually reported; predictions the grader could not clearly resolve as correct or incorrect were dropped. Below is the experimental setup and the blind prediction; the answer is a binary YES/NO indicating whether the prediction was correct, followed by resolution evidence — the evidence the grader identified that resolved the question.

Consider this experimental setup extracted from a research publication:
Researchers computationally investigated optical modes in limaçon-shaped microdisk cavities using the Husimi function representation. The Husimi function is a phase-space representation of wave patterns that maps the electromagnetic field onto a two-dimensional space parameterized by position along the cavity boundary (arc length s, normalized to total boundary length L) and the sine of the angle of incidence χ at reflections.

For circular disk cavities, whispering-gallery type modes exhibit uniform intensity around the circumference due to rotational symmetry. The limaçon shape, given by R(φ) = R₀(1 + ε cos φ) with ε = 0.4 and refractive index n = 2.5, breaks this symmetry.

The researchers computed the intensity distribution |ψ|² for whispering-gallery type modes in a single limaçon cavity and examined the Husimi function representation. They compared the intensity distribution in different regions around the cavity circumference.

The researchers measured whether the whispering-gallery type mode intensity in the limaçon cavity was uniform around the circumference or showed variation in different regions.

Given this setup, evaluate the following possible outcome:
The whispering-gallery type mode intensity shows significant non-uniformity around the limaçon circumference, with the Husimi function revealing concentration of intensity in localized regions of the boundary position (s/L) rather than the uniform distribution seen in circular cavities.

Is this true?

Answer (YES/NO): YES